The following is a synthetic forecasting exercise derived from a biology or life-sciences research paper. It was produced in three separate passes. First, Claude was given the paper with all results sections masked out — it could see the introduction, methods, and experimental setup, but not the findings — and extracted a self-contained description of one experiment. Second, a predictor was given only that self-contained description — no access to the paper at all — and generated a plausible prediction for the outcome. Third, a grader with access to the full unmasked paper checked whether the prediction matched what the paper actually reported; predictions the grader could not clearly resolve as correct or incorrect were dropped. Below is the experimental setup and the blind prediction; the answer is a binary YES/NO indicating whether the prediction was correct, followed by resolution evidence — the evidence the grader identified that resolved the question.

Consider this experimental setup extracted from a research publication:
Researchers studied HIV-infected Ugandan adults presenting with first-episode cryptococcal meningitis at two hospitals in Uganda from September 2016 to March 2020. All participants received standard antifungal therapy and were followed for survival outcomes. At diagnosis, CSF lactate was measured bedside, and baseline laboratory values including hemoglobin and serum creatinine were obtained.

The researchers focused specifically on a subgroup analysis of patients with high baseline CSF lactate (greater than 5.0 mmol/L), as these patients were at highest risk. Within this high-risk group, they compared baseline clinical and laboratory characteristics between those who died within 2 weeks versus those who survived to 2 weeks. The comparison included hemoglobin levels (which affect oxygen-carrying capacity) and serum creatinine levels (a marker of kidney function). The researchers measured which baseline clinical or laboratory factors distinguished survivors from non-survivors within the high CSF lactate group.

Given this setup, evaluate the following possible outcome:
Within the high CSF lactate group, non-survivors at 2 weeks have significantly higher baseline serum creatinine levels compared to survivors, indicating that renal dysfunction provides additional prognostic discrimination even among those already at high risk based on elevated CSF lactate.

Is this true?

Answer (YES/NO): YES